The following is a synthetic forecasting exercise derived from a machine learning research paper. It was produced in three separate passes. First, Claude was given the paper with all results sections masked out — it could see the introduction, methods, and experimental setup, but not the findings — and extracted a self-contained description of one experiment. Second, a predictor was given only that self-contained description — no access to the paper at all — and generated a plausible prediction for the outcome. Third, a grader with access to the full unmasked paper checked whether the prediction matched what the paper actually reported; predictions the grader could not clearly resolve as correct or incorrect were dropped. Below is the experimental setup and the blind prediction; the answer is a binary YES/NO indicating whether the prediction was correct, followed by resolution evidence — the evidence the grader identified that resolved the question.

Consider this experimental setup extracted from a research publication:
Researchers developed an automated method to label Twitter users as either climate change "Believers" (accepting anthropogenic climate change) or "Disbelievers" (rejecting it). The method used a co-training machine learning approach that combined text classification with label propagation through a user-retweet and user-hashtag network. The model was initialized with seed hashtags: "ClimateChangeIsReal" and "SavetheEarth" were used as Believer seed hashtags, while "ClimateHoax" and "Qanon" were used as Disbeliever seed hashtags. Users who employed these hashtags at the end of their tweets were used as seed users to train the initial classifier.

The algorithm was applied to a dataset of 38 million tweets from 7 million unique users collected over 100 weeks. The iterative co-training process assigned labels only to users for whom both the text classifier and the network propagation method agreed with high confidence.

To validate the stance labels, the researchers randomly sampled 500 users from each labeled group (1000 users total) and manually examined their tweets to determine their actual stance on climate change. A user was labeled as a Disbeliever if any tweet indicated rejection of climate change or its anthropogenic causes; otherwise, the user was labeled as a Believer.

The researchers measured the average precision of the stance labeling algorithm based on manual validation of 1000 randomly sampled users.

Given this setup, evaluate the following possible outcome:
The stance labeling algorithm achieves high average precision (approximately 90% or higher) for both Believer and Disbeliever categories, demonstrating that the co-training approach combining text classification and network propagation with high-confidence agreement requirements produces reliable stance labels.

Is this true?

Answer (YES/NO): NO